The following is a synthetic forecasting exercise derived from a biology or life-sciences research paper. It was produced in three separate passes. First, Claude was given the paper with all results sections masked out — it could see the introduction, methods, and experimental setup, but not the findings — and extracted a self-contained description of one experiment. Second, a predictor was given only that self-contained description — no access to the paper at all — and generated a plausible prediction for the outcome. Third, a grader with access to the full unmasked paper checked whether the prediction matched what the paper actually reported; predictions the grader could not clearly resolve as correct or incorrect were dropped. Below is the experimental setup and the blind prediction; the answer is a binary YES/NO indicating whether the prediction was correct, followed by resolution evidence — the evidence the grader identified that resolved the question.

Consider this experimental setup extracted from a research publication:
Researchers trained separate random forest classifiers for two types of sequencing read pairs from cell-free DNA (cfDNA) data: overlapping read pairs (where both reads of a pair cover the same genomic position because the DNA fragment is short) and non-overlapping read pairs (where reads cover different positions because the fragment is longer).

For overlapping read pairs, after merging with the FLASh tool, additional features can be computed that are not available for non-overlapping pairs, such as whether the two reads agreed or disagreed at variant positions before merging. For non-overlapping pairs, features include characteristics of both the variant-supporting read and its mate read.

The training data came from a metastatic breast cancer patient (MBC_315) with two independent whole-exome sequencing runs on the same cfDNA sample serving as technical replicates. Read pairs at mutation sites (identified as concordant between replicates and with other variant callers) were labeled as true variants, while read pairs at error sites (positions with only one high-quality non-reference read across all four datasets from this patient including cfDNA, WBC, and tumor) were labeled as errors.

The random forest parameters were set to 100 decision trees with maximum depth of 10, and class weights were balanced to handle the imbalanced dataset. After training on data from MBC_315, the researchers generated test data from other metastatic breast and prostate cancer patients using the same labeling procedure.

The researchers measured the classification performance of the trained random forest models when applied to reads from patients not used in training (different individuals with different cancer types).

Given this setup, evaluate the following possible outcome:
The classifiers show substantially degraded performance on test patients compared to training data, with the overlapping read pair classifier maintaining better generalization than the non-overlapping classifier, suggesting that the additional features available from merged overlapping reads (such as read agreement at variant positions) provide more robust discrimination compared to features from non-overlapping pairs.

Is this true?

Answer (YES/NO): NO